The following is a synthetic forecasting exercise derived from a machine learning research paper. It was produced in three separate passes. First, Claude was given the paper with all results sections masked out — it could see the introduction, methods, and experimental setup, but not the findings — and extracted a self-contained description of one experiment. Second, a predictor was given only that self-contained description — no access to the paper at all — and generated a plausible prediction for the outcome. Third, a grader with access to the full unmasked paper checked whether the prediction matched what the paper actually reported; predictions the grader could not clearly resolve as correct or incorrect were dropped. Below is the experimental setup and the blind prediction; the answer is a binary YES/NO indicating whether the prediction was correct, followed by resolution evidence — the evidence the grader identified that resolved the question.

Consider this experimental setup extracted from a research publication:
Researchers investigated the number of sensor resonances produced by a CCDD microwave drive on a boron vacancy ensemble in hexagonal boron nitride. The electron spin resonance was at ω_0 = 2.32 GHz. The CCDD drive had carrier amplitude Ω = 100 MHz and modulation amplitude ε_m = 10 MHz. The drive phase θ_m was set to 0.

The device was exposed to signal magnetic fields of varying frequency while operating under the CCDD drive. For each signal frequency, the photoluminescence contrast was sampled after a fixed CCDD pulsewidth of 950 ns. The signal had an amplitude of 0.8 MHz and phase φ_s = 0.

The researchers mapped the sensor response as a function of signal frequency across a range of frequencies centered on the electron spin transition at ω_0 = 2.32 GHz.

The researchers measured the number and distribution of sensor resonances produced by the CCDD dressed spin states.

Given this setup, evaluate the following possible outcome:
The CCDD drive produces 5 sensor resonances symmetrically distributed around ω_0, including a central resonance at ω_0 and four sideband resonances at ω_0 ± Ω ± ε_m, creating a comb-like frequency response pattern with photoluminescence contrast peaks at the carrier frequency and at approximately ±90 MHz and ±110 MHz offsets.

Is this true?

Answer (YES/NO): NO